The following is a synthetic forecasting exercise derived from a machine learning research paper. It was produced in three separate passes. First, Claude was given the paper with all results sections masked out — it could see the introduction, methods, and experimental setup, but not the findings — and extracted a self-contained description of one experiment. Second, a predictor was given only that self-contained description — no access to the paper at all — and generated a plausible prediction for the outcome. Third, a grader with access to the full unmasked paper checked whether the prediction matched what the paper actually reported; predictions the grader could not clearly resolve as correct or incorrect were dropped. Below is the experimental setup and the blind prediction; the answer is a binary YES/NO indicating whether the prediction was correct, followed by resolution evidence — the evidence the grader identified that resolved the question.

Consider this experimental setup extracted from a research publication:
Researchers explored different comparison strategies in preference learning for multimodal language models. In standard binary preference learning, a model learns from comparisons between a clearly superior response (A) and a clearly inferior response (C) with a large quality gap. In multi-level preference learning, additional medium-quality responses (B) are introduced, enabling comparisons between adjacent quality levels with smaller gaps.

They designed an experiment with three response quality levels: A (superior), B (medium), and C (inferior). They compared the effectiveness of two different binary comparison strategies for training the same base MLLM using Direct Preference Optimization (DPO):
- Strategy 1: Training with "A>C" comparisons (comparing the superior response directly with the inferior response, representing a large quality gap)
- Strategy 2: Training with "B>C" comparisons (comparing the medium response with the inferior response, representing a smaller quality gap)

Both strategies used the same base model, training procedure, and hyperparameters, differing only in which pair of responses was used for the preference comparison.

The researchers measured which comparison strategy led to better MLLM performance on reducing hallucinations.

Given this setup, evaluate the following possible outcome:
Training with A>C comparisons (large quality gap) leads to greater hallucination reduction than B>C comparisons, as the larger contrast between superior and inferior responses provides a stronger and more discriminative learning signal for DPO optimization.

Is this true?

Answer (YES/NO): NO